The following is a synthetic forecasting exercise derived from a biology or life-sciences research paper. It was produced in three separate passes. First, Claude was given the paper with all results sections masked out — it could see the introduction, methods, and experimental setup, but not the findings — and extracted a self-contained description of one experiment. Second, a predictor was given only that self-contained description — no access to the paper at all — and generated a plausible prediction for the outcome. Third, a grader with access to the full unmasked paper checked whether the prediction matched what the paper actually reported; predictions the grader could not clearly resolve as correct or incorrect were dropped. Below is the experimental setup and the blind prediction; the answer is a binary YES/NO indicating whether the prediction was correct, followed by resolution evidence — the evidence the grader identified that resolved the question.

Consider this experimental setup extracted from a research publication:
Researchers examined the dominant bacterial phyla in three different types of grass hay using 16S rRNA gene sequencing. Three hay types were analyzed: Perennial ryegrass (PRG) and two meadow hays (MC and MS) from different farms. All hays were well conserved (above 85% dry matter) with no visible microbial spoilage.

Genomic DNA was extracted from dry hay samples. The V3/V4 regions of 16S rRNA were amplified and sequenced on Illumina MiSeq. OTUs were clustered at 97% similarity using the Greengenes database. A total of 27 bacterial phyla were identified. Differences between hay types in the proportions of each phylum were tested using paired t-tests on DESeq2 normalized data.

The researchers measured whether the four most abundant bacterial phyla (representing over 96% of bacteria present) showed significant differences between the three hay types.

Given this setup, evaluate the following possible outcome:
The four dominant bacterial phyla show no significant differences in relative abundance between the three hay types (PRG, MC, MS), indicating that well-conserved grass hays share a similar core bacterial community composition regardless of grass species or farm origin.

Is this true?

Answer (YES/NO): YES